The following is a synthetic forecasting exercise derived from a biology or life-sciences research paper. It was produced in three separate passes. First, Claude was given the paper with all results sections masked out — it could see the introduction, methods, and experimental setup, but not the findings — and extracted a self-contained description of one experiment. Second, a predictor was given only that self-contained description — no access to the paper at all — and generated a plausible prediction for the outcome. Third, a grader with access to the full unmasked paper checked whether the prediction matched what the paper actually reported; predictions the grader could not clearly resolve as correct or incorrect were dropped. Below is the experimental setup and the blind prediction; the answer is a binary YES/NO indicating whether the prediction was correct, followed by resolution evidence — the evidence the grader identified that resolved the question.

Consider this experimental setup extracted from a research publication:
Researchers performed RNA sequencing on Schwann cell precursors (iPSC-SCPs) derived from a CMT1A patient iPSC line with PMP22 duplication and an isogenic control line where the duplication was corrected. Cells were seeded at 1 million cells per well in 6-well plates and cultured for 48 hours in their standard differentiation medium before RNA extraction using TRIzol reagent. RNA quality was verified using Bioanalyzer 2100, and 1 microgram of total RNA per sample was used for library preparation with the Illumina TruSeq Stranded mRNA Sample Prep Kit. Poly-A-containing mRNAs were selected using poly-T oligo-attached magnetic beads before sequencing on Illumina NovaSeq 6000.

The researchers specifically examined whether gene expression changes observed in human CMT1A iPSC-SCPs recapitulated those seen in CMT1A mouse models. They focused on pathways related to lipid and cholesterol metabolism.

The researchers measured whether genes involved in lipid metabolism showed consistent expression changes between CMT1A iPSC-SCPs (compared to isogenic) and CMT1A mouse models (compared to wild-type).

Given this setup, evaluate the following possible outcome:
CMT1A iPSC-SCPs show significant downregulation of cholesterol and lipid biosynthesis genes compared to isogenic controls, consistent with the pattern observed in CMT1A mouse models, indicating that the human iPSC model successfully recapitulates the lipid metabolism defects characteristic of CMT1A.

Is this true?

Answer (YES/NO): YES